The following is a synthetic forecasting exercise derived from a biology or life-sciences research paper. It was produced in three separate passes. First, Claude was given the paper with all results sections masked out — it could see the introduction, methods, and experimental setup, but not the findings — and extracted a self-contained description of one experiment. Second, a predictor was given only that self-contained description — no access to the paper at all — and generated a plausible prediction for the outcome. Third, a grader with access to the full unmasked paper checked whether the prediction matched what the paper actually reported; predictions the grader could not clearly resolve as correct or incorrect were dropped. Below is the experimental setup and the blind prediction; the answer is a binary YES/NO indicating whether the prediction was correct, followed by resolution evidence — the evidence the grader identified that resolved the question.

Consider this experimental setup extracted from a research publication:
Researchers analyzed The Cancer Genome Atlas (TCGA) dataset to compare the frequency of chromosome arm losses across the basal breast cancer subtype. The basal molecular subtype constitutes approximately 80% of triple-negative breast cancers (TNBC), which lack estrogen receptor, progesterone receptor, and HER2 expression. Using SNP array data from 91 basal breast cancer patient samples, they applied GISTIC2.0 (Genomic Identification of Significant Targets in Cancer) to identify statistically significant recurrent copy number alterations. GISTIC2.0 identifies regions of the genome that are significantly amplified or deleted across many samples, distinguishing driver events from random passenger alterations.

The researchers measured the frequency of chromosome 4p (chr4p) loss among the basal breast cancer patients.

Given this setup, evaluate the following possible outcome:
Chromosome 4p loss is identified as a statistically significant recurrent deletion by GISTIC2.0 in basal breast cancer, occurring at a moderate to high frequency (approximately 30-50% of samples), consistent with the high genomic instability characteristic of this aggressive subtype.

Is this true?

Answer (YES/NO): NO